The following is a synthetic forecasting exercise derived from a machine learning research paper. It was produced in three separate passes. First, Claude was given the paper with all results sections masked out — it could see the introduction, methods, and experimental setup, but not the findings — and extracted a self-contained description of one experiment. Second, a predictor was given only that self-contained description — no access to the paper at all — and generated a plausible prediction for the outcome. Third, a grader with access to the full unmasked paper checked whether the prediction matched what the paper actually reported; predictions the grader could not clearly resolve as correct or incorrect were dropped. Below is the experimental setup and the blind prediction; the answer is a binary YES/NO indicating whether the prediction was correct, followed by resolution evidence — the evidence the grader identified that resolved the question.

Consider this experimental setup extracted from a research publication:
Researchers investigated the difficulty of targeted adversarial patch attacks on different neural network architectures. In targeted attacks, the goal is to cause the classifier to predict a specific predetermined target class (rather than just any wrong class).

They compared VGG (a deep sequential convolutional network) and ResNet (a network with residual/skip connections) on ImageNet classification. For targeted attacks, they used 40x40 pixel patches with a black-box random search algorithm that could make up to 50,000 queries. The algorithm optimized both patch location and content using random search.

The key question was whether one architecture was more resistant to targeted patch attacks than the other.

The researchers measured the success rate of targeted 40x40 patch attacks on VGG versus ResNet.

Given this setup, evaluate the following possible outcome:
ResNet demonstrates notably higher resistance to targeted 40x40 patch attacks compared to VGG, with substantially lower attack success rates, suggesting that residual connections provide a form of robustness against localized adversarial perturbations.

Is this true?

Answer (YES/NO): YES